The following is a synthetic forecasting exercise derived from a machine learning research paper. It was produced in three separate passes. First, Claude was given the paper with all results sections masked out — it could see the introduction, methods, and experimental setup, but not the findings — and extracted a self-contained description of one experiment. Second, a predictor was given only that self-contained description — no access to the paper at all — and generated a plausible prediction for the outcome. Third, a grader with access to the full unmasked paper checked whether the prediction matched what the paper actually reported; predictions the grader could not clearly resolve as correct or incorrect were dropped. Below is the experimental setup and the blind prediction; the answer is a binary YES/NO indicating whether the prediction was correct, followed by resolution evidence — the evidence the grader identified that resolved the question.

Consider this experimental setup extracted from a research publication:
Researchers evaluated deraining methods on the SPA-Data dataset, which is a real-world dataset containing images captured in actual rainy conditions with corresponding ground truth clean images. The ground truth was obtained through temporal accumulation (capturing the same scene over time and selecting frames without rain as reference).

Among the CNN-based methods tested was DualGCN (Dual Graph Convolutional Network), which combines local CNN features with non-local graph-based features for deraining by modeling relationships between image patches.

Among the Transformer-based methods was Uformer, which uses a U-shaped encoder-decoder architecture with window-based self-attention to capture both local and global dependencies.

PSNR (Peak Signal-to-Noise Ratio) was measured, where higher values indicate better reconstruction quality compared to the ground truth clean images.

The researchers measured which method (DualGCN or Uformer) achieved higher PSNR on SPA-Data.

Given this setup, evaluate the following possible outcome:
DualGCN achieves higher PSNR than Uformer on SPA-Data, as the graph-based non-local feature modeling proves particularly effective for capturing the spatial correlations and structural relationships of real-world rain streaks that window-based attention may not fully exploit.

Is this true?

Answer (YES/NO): NO